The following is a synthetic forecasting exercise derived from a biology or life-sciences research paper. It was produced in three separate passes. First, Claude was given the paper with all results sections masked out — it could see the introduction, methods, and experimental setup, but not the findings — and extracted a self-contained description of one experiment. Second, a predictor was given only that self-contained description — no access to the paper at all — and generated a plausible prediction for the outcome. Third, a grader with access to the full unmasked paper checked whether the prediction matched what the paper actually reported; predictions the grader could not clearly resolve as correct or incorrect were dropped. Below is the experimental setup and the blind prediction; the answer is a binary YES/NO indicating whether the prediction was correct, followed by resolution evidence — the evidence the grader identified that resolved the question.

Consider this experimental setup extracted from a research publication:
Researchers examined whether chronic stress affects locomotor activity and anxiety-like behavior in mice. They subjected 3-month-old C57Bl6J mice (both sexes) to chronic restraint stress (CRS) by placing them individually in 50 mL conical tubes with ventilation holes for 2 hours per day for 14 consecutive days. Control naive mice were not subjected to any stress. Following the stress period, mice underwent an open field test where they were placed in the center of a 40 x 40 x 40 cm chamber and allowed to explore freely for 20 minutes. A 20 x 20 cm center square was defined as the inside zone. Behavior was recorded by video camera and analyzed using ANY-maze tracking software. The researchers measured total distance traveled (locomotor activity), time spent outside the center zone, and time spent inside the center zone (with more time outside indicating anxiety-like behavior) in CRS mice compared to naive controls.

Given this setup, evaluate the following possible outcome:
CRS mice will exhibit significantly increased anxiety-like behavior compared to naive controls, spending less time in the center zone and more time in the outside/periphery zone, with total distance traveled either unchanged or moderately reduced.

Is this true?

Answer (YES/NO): NO